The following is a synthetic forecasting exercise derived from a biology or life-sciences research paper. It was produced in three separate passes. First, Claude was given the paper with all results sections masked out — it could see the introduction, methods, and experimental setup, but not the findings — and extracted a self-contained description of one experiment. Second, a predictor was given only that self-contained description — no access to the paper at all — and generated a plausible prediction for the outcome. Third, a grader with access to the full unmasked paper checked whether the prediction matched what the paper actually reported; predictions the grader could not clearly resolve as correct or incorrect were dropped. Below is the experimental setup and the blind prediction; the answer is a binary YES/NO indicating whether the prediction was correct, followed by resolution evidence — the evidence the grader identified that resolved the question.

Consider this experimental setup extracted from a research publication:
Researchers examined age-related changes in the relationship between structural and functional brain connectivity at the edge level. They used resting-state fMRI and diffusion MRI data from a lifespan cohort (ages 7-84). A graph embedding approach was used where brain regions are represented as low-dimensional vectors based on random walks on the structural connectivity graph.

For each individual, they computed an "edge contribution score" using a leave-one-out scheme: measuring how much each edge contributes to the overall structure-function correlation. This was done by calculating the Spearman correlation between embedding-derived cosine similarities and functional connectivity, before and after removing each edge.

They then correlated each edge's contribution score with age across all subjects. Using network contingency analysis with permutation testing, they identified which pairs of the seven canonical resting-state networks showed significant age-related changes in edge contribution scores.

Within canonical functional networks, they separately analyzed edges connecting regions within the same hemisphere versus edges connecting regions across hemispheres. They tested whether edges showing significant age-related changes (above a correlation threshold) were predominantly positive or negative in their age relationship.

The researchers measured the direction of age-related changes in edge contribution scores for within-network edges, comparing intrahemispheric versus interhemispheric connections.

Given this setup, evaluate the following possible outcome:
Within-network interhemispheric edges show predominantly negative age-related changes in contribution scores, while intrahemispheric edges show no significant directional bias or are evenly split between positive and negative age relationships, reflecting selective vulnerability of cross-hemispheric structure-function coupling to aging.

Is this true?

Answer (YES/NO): NO